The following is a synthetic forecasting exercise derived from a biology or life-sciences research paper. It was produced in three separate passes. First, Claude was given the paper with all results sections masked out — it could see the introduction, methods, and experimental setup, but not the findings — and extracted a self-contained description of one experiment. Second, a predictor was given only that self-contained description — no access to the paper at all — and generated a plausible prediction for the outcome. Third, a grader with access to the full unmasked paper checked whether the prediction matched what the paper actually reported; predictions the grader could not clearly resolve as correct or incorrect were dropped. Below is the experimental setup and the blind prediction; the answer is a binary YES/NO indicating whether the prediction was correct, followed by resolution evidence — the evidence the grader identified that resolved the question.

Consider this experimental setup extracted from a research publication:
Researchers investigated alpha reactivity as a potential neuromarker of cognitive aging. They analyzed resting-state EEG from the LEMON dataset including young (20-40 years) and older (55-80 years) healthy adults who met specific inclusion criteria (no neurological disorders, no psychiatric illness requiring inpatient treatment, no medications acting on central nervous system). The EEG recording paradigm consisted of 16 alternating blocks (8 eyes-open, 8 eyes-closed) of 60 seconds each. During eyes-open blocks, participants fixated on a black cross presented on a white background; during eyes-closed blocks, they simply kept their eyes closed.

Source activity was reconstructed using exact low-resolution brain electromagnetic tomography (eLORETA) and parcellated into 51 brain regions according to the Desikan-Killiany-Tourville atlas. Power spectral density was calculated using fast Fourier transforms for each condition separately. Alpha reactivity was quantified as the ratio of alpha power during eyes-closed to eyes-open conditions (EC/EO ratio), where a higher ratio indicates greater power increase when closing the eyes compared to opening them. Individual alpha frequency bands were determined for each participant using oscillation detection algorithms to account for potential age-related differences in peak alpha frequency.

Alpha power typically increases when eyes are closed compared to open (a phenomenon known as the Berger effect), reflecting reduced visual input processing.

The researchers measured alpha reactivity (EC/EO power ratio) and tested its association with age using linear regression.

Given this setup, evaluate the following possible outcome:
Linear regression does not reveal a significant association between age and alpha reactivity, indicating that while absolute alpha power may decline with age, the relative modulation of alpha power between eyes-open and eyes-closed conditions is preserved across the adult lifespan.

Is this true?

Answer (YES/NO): YES